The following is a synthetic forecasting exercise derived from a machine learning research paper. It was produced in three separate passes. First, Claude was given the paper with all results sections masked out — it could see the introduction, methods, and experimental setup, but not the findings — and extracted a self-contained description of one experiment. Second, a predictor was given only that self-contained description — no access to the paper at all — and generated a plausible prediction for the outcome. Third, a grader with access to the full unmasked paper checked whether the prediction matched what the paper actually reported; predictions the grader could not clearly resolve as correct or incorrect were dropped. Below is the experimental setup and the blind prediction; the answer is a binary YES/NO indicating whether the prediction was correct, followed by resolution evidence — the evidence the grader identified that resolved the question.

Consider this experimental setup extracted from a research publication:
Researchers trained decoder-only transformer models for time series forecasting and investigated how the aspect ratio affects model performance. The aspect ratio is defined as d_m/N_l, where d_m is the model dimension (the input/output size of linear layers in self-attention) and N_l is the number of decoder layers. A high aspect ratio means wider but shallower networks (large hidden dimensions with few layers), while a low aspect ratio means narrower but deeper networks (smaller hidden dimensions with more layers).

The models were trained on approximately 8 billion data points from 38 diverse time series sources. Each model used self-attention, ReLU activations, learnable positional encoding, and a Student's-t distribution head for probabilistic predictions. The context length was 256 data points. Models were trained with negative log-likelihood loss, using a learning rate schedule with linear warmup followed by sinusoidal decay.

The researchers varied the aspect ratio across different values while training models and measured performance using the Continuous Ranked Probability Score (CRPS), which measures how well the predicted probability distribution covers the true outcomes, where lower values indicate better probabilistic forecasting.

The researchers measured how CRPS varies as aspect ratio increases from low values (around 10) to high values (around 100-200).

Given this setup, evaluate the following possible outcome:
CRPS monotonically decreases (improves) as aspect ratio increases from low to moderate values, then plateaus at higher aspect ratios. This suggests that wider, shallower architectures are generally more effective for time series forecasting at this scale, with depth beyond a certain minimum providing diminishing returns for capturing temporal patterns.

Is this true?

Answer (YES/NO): NO